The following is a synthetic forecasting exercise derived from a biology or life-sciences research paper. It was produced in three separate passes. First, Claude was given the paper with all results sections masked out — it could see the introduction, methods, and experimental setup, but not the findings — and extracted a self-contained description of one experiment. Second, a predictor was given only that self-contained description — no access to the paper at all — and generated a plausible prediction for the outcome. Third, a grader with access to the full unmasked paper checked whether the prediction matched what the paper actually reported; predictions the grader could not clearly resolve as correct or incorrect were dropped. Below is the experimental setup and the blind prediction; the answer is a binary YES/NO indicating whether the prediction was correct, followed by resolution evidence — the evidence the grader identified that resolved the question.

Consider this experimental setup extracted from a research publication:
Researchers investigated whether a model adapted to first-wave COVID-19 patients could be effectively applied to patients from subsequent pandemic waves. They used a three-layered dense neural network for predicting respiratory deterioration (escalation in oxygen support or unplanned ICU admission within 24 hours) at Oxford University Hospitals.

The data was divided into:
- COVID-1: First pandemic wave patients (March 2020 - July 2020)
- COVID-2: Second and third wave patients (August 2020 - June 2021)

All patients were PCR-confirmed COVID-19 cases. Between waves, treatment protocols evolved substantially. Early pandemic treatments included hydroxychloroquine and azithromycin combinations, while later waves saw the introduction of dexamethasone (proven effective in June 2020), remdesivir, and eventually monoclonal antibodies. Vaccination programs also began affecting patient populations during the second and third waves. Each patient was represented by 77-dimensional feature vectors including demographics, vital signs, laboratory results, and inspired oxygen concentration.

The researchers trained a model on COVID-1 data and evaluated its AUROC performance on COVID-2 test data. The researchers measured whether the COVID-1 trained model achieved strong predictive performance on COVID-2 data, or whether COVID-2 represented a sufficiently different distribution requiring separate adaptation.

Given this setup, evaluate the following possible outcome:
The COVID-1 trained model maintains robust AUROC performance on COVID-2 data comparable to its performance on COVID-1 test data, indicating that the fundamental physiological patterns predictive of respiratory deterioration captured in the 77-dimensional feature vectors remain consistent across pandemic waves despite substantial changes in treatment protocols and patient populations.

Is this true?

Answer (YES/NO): NO